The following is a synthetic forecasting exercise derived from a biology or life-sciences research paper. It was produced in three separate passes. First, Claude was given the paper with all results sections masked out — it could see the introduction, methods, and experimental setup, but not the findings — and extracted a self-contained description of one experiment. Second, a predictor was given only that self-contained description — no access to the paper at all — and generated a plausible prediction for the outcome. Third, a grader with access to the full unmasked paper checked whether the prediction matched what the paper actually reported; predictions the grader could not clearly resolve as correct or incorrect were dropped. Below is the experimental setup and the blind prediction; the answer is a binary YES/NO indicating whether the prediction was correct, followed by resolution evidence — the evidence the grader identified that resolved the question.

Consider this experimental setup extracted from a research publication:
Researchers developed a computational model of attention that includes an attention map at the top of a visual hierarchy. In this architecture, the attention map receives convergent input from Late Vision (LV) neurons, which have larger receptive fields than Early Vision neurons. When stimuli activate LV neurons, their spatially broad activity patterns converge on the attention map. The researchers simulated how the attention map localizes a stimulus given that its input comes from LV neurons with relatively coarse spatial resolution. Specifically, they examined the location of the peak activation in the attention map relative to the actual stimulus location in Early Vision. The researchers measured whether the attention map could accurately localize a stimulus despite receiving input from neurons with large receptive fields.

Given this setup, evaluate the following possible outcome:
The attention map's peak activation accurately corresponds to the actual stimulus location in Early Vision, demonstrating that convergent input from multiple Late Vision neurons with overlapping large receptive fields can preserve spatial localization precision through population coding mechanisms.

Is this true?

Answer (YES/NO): YES